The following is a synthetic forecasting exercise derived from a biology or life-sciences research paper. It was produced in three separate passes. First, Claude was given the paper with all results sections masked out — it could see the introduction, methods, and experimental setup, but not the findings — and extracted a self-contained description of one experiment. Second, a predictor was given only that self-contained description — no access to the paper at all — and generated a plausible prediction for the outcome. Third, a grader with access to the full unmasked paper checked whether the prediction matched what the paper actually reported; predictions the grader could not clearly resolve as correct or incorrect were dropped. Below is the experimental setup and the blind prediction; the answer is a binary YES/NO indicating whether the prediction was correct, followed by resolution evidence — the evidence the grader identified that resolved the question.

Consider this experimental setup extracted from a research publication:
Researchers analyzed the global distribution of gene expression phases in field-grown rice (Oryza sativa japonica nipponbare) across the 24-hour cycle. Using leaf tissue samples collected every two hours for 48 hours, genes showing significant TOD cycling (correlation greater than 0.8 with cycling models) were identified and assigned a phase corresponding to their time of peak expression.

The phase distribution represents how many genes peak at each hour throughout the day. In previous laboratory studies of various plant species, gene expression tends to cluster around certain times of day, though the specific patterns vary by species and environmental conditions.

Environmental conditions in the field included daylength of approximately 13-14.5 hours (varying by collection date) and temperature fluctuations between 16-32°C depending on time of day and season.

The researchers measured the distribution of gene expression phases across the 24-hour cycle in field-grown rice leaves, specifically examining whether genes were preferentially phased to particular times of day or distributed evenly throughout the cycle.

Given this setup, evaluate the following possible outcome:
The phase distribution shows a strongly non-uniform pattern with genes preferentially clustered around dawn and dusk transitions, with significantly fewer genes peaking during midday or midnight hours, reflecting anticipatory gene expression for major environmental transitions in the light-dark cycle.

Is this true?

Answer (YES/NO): YES